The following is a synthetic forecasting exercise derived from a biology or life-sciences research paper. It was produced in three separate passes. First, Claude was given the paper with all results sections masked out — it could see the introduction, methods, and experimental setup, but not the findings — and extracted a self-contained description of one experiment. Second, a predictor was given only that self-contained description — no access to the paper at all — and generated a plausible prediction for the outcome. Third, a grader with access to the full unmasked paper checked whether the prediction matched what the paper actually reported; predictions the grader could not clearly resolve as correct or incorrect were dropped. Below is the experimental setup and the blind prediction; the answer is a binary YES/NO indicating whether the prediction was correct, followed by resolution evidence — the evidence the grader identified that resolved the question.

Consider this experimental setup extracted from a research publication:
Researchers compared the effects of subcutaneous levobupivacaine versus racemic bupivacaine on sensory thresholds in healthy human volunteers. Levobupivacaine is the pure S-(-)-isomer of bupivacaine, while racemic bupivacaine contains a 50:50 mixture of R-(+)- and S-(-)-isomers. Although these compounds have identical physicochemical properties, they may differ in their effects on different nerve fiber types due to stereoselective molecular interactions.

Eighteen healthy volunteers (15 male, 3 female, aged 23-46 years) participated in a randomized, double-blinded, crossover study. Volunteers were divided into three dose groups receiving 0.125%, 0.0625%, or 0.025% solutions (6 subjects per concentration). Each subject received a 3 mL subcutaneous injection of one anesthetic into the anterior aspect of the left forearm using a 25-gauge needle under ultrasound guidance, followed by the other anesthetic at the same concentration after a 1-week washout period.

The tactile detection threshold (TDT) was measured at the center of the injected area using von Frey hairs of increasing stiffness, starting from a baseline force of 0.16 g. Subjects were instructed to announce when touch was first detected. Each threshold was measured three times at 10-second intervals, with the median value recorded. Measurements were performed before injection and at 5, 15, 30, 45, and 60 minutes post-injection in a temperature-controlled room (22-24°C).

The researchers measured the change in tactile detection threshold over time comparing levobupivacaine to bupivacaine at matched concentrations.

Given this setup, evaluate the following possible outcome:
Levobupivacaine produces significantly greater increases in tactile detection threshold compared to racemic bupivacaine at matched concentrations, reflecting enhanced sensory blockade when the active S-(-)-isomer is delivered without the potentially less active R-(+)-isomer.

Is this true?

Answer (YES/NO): NO